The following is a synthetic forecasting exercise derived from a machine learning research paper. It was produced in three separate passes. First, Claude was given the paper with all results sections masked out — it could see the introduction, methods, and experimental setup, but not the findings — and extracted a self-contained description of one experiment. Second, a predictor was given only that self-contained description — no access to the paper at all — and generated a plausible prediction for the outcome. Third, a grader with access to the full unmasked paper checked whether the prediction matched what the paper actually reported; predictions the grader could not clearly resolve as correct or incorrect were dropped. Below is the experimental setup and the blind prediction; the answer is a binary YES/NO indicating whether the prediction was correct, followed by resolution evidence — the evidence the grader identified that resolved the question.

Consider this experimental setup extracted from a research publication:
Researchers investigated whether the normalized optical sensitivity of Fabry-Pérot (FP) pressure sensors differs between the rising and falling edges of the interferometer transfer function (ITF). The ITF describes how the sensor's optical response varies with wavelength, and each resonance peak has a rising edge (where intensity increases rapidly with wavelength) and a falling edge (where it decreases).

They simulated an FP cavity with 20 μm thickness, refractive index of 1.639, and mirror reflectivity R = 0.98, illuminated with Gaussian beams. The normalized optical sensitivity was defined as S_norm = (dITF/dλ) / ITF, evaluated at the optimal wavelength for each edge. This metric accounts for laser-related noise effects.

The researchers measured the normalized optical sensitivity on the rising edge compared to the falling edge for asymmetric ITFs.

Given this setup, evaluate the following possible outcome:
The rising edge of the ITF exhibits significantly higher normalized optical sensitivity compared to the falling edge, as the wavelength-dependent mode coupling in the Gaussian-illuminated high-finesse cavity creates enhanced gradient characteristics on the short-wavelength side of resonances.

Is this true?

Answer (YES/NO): YES